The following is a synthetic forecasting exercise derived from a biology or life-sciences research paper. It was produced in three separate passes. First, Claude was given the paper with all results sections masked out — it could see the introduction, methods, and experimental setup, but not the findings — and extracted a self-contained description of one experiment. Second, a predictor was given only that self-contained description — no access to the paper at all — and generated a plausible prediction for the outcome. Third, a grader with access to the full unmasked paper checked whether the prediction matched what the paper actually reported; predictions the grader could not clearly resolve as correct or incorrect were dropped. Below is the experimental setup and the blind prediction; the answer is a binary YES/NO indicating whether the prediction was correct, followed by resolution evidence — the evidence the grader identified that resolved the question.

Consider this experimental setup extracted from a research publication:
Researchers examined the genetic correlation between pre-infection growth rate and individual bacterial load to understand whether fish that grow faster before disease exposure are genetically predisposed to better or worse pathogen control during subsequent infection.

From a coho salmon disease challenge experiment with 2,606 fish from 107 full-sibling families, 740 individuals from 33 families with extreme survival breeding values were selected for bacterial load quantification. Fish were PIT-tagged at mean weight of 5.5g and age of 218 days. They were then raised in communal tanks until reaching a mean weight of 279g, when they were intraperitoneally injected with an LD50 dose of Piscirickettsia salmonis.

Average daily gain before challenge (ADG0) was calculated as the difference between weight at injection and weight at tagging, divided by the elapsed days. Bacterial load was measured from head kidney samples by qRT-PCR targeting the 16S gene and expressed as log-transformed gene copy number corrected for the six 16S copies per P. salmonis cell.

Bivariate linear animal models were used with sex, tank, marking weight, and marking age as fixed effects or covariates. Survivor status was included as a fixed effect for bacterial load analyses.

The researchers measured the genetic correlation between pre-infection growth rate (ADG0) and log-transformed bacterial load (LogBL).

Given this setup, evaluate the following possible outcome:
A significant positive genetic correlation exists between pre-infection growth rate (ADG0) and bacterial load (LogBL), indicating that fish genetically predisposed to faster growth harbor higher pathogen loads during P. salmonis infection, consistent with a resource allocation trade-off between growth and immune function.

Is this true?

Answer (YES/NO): NO